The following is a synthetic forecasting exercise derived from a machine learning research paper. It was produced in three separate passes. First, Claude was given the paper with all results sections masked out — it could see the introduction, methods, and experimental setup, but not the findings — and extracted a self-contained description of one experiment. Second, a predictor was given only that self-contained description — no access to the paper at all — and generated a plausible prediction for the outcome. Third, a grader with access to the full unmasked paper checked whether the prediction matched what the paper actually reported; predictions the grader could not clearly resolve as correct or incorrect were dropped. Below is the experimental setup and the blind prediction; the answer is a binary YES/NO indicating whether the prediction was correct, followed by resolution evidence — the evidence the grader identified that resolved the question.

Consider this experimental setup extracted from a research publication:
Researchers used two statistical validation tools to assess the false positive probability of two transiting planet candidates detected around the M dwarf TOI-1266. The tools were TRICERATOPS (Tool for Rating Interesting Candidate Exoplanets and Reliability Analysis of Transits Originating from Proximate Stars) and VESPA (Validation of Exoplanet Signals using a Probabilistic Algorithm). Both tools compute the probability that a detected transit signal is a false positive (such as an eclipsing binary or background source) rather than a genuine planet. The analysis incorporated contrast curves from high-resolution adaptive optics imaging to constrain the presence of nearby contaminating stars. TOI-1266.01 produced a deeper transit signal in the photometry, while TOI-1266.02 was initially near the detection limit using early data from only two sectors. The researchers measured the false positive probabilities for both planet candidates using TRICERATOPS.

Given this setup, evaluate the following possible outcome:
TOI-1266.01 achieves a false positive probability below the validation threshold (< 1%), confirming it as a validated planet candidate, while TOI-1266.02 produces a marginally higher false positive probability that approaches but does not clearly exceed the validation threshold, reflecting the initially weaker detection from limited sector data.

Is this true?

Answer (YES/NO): NO